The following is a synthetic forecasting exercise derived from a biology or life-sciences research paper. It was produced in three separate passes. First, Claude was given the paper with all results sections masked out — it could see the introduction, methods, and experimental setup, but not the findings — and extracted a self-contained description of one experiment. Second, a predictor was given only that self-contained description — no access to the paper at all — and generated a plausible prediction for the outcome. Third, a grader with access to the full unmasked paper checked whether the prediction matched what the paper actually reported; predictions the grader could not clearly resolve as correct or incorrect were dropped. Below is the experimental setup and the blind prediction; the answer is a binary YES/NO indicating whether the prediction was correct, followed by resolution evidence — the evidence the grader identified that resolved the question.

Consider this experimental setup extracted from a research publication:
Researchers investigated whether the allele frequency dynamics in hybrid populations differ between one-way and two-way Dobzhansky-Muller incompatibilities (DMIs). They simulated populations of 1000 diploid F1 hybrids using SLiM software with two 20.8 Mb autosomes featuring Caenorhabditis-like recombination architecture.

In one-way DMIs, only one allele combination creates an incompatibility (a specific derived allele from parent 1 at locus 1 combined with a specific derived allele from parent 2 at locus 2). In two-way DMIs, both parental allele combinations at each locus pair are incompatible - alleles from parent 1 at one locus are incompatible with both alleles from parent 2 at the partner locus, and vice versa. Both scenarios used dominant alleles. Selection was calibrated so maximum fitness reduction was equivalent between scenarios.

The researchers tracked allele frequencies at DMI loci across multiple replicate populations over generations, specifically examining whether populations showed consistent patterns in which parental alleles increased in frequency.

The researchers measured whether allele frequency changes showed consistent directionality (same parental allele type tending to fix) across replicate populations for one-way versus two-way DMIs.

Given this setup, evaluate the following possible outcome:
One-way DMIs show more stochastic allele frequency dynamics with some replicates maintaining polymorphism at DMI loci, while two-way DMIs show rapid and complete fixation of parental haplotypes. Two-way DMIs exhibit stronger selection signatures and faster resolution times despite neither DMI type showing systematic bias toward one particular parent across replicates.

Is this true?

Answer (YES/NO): NO